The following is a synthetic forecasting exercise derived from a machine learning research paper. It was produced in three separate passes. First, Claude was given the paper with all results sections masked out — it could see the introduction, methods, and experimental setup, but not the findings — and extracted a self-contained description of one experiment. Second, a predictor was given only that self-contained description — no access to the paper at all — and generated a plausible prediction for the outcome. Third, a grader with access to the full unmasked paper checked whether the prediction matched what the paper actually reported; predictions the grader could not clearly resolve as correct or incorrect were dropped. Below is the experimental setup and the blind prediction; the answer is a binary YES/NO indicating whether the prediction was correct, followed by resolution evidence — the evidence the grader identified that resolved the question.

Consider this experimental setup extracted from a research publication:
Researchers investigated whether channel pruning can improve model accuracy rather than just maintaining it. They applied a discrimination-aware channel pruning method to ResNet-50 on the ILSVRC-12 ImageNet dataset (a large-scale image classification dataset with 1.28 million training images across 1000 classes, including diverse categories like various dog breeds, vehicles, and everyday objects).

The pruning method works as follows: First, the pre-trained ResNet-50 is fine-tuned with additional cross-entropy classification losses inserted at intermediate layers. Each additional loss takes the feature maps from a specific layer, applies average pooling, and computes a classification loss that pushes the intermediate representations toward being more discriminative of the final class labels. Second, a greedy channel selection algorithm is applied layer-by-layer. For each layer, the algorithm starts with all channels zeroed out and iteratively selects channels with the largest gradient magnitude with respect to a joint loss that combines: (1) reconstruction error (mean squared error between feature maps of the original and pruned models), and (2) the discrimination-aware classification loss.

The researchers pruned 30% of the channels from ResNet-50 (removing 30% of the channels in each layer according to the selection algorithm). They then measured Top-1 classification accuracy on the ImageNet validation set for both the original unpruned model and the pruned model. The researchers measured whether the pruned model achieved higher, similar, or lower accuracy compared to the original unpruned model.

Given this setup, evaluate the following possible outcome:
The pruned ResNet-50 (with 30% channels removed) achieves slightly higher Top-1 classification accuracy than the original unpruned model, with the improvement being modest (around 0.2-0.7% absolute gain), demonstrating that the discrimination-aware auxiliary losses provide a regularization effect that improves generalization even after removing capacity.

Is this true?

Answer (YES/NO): YES